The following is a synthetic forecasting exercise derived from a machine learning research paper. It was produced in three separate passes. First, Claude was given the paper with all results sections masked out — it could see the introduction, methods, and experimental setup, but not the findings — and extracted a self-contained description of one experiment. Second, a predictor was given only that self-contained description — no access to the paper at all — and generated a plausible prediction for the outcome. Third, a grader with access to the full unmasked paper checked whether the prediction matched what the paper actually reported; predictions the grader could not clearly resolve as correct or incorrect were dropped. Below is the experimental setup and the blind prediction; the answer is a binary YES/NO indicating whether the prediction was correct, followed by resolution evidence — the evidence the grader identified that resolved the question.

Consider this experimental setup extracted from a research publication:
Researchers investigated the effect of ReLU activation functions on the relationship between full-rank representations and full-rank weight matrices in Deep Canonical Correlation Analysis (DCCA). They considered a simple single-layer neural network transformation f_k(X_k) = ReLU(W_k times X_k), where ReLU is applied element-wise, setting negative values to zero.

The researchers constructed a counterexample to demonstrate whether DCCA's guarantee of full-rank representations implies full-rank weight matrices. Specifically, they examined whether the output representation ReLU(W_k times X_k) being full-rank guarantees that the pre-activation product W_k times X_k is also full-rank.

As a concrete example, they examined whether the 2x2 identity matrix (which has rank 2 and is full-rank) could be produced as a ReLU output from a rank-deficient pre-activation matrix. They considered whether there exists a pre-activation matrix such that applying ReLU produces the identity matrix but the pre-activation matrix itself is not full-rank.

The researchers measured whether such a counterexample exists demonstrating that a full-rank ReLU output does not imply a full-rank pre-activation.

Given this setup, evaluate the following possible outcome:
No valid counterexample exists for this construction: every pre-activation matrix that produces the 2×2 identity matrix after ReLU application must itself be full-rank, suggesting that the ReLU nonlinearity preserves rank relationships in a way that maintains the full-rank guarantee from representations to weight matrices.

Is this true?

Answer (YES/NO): NO